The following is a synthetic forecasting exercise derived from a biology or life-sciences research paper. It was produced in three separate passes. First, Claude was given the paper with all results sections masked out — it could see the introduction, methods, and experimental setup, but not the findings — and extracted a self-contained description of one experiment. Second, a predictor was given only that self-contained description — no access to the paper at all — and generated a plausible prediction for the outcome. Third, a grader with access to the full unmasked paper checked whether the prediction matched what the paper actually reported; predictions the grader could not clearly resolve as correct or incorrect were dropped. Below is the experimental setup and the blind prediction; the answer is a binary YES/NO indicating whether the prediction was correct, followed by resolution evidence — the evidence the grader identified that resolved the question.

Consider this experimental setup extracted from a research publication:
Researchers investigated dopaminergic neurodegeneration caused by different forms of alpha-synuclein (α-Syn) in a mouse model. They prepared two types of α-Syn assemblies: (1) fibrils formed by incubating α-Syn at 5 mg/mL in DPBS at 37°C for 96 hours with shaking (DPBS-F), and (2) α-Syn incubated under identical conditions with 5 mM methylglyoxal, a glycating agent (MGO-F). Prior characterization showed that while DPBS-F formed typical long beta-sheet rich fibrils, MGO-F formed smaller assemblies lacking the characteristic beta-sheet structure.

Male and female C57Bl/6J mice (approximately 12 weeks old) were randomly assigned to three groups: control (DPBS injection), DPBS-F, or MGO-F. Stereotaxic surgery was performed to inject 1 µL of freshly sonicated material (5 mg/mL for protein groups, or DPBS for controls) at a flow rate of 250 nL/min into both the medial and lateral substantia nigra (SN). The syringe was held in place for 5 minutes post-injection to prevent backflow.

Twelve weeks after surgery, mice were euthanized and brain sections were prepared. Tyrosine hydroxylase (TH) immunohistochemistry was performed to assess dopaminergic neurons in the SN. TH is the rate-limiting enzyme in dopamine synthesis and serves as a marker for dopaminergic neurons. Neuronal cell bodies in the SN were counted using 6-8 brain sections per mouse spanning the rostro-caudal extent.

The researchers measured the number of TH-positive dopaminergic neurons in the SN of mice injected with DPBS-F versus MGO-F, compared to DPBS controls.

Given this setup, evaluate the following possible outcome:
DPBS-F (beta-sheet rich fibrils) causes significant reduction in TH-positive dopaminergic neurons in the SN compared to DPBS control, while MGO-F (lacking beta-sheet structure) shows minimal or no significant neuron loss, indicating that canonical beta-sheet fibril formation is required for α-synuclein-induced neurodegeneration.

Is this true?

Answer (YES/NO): NO